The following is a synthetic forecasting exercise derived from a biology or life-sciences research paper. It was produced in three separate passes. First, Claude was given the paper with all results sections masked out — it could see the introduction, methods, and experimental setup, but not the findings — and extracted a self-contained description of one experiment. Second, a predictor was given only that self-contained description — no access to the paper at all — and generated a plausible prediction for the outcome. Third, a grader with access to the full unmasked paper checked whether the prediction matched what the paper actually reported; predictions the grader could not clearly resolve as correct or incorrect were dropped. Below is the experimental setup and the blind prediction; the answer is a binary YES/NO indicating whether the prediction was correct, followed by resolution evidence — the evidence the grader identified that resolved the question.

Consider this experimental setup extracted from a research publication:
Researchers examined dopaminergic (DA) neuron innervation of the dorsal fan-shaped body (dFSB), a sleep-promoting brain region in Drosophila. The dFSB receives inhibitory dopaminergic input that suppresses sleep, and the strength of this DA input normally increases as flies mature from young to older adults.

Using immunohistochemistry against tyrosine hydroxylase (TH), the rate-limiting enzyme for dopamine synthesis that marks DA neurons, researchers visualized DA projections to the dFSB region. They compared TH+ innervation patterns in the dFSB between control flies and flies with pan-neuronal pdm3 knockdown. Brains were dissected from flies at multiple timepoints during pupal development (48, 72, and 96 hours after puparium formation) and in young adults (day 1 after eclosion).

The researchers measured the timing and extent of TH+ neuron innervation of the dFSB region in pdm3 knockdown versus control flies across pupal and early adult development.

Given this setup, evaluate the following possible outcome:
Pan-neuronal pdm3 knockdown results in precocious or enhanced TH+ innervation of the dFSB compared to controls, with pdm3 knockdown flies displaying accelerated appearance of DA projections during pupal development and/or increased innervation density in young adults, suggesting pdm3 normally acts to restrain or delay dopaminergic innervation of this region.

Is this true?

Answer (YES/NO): YES